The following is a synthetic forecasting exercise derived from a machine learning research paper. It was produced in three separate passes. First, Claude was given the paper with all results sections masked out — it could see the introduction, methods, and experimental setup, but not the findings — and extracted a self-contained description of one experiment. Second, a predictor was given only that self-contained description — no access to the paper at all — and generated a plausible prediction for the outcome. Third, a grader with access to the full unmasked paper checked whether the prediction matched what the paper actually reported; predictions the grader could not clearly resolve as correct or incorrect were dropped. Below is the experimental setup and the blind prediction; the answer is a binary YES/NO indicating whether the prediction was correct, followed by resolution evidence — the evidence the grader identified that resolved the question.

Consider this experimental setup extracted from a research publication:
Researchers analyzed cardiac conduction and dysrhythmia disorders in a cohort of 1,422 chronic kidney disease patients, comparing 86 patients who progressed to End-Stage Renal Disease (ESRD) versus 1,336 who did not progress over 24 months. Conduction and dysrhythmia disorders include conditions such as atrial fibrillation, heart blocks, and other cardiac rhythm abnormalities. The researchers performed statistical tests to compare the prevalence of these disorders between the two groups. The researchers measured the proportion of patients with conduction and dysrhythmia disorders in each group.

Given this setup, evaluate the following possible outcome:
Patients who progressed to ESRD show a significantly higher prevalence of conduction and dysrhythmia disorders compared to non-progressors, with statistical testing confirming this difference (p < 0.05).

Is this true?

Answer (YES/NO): NO